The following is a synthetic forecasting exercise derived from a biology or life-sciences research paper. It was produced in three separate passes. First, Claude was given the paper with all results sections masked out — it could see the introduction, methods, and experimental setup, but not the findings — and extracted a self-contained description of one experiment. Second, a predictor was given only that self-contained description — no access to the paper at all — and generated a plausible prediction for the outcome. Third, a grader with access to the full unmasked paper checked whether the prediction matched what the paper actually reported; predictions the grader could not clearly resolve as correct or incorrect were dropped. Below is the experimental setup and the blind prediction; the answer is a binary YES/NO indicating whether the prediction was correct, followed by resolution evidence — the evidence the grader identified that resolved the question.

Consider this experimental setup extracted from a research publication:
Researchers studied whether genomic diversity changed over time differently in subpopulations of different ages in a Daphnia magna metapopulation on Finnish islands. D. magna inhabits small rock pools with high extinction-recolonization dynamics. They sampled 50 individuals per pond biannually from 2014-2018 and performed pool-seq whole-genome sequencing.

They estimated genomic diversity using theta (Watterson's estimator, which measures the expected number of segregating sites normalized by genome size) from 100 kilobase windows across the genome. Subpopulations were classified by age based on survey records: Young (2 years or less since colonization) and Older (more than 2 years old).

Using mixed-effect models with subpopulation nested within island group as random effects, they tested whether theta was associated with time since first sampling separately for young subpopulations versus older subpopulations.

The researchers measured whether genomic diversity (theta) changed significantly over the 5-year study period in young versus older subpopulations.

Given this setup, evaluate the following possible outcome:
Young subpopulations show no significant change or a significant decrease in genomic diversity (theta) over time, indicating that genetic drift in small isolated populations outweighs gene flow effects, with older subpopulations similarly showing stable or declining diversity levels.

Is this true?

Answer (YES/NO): NO